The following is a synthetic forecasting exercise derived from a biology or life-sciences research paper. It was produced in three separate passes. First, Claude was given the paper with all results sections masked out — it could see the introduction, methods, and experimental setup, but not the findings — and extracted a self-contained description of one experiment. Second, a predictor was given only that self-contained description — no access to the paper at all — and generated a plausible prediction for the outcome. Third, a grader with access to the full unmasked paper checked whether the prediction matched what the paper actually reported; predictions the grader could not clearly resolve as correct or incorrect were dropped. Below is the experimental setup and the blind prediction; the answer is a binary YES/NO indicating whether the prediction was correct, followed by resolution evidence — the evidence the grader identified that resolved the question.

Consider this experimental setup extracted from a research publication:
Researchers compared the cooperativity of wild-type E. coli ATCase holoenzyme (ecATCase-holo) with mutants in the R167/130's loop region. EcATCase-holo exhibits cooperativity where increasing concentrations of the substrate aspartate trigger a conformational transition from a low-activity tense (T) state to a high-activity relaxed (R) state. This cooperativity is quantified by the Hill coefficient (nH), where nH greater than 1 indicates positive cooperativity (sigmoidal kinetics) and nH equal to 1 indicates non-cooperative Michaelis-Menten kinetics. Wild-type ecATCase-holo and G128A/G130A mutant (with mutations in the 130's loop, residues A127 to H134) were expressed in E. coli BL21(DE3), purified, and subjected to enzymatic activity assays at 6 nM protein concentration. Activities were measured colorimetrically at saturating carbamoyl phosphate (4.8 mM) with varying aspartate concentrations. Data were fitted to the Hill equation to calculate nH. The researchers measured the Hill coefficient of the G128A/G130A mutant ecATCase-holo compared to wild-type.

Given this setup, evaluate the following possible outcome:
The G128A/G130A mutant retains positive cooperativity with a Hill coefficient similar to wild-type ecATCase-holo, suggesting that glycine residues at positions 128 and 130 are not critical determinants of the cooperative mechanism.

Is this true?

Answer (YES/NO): NO